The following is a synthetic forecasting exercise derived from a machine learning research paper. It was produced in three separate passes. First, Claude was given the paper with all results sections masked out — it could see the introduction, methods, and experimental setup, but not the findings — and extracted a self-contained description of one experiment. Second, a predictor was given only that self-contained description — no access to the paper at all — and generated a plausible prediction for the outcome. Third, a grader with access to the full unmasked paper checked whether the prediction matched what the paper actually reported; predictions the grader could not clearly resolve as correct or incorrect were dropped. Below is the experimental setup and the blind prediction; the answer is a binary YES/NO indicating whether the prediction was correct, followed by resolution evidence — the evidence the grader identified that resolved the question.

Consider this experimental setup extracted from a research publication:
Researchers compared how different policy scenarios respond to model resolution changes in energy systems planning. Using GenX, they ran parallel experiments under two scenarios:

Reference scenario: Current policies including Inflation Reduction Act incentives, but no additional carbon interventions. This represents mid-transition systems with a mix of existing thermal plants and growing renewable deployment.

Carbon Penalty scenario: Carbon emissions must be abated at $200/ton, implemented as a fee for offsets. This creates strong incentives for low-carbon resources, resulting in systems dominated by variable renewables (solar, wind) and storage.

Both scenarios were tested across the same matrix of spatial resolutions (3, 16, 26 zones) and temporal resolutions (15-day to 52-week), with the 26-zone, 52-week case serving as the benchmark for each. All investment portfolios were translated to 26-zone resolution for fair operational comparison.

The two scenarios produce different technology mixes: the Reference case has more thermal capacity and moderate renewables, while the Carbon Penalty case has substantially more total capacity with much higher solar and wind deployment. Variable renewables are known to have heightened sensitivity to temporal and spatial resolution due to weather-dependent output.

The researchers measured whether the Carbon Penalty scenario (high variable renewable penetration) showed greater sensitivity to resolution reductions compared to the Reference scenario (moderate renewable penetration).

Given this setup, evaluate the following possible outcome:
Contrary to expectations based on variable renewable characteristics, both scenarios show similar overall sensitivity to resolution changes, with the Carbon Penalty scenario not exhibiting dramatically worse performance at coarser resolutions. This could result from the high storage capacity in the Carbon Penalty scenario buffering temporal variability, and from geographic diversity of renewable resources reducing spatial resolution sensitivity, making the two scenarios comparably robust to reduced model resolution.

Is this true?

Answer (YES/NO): NO